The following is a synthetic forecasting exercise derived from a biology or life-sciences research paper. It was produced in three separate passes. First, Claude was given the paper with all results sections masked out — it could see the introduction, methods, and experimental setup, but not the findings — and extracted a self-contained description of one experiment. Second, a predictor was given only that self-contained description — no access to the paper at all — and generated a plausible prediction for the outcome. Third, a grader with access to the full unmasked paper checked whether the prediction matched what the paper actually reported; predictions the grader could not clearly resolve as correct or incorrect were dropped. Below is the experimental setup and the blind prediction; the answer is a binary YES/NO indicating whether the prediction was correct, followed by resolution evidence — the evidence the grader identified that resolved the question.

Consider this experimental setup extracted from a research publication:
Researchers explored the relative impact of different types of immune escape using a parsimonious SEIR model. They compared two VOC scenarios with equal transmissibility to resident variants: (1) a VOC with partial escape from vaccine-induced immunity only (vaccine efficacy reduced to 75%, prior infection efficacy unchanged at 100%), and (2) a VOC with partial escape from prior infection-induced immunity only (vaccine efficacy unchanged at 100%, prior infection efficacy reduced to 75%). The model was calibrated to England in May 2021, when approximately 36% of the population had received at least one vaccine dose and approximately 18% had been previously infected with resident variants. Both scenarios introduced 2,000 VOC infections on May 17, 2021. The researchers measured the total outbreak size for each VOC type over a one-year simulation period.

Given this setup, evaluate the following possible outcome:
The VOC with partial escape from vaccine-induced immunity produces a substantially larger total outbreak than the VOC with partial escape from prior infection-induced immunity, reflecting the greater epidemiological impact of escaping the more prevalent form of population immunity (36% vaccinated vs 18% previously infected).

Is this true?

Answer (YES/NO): NO